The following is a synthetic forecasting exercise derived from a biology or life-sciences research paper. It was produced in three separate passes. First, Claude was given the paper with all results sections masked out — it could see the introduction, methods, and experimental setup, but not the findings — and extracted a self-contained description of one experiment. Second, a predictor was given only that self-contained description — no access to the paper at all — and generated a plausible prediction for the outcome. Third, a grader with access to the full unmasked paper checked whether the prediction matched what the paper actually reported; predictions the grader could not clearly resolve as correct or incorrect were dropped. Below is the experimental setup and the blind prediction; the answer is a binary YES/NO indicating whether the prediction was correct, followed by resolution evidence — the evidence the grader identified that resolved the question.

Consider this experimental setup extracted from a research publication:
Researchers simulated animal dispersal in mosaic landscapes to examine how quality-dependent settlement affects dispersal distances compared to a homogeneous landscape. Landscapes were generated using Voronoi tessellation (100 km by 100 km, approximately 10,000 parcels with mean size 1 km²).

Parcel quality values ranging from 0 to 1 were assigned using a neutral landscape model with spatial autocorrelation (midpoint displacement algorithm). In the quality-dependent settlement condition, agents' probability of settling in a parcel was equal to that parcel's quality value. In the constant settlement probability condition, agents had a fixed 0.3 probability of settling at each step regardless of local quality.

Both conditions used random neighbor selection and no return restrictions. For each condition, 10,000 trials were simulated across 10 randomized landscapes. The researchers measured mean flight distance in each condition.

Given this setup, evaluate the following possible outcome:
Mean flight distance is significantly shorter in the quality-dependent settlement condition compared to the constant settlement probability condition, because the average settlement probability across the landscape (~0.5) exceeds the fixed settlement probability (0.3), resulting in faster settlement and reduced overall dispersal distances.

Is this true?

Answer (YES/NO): NO